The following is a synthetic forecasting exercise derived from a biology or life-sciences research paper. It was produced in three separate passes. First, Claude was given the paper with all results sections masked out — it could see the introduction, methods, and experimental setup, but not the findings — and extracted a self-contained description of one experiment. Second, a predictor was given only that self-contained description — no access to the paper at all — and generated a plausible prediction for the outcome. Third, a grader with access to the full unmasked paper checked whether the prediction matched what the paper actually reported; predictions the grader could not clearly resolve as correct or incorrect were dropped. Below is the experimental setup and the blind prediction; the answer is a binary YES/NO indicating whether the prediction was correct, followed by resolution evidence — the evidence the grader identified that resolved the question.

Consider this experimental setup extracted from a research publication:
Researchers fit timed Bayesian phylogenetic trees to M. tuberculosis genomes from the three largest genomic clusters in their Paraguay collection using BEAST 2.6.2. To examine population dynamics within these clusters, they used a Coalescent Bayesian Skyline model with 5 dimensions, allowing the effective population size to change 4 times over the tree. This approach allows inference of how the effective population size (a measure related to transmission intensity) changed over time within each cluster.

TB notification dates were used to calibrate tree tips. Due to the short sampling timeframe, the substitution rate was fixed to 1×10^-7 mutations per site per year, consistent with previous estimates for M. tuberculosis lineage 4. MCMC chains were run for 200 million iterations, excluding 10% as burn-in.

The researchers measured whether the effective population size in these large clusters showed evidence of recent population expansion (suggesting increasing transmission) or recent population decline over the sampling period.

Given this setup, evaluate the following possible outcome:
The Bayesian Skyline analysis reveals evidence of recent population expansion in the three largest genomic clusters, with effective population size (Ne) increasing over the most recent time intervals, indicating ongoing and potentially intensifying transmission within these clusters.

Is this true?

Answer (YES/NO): YES